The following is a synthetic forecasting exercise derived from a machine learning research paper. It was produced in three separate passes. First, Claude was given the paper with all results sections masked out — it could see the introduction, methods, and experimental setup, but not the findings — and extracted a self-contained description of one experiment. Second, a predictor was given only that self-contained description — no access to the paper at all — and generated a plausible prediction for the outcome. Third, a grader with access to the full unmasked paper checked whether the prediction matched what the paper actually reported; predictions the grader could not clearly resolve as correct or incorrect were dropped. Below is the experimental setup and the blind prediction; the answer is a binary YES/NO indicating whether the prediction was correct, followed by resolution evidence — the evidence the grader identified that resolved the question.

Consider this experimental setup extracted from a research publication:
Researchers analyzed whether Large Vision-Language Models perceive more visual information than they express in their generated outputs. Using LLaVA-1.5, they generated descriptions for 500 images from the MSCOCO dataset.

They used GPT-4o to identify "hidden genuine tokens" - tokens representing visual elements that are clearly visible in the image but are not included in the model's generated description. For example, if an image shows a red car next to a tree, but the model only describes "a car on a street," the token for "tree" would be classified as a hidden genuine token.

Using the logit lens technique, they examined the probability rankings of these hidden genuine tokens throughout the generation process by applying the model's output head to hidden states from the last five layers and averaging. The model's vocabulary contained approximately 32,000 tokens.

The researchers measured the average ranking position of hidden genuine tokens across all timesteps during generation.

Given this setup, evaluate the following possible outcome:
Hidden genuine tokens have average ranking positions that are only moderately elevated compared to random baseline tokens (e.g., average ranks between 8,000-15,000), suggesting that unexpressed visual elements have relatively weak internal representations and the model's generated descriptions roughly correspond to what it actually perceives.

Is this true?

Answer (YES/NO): NO